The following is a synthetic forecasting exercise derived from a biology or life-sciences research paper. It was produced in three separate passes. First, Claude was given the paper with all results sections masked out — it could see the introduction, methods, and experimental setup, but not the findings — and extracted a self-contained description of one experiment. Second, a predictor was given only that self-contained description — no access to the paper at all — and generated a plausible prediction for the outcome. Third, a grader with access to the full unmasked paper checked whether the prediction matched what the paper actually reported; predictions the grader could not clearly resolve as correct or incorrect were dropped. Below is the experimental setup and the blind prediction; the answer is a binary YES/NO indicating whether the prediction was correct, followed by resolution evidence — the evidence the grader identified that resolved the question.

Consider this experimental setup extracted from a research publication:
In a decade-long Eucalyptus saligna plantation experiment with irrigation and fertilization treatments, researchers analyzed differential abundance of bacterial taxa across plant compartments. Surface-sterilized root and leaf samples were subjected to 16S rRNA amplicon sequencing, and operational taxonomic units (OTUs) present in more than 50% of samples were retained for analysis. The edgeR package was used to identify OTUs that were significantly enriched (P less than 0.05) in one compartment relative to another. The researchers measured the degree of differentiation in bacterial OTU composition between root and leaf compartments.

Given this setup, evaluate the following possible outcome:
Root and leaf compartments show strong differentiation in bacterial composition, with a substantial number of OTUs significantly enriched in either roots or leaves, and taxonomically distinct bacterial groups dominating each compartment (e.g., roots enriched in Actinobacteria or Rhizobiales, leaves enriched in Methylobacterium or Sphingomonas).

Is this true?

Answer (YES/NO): NO